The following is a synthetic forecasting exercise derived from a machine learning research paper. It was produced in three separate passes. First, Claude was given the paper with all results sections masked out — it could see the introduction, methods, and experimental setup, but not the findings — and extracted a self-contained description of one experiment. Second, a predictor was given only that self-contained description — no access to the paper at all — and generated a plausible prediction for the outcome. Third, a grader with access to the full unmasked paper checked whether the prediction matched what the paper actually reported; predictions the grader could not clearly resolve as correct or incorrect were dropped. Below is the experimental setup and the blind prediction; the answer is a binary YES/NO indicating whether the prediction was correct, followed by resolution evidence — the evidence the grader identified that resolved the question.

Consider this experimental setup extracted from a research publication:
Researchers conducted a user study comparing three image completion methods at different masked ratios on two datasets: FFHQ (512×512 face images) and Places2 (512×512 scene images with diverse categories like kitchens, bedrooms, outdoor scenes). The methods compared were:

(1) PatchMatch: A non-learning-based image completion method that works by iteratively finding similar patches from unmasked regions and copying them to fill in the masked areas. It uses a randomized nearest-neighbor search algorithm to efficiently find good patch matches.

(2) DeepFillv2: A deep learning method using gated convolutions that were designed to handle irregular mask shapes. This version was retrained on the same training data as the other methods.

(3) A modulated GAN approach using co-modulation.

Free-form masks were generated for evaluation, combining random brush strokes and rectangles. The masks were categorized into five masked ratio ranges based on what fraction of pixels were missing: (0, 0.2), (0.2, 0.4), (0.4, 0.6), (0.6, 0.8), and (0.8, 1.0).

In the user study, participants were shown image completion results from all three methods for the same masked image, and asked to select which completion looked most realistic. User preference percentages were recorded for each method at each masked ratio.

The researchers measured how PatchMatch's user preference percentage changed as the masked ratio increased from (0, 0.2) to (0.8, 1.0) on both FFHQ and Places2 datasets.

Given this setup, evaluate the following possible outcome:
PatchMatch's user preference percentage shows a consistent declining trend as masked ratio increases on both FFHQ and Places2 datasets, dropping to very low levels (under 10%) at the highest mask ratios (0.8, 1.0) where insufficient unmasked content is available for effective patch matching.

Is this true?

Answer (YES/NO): NO